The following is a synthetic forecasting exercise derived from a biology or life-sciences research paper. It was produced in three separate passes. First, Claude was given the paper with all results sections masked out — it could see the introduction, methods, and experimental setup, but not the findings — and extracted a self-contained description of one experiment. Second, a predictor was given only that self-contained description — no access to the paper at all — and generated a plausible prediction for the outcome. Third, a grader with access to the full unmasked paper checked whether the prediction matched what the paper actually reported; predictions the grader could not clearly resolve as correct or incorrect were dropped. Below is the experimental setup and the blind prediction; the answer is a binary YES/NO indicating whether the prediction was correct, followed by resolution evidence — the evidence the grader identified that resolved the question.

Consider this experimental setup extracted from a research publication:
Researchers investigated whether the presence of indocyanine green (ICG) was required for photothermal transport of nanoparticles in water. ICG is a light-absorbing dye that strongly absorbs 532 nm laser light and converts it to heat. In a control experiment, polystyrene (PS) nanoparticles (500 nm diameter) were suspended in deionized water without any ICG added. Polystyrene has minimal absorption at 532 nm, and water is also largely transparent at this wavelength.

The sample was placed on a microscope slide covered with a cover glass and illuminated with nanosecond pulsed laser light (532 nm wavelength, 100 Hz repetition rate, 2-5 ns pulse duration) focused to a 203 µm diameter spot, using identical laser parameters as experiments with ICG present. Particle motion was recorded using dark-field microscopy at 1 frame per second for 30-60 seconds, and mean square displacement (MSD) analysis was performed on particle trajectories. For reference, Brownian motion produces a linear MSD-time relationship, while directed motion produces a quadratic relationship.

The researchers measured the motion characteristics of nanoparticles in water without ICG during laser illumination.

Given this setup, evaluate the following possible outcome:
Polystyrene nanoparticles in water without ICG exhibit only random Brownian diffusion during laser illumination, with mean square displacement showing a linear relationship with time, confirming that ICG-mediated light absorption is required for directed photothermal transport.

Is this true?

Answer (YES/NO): YES